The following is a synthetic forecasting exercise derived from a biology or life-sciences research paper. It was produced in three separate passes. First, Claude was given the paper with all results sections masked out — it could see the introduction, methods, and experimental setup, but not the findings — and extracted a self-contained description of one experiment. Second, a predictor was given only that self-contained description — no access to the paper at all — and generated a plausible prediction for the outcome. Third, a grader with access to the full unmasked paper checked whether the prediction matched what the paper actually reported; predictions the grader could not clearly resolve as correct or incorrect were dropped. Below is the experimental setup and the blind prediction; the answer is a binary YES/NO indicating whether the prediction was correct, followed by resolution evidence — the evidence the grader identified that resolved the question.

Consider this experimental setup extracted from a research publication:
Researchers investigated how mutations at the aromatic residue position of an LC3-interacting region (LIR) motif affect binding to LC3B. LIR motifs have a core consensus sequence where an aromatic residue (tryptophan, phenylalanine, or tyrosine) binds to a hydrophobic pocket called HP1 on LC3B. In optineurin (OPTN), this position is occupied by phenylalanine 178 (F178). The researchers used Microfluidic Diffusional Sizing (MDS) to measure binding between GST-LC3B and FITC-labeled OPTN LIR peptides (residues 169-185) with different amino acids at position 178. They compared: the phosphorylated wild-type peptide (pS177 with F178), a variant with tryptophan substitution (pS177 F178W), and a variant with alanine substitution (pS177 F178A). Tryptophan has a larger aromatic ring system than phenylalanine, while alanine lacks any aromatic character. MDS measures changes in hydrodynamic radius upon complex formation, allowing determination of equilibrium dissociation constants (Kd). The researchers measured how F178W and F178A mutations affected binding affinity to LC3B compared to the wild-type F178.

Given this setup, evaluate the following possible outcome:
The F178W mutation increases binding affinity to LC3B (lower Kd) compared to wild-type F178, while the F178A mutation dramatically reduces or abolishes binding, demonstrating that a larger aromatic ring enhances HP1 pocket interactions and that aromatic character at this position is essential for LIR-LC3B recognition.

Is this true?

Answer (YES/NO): NO